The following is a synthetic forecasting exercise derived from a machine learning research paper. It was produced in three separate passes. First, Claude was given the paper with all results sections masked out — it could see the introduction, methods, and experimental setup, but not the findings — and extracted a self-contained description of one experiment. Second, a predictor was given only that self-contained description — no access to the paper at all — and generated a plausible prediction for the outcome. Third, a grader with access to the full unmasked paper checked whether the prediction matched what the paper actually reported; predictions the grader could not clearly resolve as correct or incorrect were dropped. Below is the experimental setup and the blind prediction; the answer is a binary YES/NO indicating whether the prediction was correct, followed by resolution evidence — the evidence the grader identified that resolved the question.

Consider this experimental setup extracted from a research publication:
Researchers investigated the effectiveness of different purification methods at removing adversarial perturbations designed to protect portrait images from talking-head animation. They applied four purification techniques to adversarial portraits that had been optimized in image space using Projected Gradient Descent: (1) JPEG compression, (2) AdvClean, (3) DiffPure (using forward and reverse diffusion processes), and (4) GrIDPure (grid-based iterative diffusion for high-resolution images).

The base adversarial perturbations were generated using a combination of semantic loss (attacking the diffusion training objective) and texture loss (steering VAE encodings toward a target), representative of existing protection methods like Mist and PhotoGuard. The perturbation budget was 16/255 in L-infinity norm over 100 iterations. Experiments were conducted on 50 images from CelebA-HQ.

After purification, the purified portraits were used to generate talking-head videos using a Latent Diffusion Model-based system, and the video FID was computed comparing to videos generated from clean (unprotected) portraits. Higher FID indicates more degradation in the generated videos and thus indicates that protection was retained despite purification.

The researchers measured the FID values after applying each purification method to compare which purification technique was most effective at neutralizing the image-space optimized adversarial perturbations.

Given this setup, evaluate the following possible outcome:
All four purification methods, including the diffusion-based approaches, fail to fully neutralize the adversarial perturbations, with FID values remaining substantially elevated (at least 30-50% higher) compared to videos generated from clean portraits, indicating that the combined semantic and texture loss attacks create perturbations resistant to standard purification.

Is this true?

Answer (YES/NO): NO